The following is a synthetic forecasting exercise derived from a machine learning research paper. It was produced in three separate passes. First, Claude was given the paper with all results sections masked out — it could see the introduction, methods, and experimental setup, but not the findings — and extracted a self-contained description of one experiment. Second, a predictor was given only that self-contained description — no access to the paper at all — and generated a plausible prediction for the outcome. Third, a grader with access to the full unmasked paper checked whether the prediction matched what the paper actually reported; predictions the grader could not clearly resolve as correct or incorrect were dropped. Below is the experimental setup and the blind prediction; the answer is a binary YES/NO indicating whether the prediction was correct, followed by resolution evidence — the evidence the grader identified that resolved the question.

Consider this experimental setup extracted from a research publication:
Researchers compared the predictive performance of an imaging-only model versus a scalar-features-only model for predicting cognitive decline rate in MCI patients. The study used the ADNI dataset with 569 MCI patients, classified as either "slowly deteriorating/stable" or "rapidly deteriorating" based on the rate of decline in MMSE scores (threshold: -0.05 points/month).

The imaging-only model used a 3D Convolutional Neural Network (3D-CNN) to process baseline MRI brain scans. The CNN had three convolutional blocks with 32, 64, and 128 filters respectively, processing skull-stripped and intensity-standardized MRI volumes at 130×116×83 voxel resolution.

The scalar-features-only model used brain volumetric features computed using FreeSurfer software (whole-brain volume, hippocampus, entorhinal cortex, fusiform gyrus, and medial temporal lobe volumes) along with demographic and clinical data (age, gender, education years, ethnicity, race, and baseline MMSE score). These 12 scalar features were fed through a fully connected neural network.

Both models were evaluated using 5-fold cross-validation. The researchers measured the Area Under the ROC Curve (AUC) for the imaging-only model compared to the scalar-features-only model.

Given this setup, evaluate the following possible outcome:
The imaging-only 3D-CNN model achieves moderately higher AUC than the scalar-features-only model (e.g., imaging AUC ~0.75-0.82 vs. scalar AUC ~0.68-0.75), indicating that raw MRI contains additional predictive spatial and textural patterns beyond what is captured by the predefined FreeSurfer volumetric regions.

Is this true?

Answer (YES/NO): NO